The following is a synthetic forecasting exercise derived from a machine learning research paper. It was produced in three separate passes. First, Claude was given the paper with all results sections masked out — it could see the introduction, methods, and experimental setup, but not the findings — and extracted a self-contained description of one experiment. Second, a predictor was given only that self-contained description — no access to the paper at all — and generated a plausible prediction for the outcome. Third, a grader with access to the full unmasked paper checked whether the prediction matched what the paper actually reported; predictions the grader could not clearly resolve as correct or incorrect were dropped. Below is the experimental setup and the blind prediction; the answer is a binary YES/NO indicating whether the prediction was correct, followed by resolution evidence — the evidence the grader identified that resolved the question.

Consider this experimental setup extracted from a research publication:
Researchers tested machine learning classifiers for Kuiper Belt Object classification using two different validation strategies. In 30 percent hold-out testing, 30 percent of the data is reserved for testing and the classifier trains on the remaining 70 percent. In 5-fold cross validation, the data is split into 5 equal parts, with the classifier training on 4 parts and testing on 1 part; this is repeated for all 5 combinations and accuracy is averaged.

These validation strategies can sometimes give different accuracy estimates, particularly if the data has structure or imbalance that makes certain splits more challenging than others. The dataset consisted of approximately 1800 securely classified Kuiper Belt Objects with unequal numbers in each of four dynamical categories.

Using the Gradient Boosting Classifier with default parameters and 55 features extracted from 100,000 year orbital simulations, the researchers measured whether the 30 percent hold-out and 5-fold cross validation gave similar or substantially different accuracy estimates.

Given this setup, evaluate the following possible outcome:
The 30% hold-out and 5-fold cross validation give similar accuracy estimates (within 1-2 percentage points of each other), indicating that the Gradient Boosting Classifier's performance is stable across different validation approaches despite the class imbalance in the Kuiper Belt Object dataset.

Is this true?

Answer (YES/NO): YES